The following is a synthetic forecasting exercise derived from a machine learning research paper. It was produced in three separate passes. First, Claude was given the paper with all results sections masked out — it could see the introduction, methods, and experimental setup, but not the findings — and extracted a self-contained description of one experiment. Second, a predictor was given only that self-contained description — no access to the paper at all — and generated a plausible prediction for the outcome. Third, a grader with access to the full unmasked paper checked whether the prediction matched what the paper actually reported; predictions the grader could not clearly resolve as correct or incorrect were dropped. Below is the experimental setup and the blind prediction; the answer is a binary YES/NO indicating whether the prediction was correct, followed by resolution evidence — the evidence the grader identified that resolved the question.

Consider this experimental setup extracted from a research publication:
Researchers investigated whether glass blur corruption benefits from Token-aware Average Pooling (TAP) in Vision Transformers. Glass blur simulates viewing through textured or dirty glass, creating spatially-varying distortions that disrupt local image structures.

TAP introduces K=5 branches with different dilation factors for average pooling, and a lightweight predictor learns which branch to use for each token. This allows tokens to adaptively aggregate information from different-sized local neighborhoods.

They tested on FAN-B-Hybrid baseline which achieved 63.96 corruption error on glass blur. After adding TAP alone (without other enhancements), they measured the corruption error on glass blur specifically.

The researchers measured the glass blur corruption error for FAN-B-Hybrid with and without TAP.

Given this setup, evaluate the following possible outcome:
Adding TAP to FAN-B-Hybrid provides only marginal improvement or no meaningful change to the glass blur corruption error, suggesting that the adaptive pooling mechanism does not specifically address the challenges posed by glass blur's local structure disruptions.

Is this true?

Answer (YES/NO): NO